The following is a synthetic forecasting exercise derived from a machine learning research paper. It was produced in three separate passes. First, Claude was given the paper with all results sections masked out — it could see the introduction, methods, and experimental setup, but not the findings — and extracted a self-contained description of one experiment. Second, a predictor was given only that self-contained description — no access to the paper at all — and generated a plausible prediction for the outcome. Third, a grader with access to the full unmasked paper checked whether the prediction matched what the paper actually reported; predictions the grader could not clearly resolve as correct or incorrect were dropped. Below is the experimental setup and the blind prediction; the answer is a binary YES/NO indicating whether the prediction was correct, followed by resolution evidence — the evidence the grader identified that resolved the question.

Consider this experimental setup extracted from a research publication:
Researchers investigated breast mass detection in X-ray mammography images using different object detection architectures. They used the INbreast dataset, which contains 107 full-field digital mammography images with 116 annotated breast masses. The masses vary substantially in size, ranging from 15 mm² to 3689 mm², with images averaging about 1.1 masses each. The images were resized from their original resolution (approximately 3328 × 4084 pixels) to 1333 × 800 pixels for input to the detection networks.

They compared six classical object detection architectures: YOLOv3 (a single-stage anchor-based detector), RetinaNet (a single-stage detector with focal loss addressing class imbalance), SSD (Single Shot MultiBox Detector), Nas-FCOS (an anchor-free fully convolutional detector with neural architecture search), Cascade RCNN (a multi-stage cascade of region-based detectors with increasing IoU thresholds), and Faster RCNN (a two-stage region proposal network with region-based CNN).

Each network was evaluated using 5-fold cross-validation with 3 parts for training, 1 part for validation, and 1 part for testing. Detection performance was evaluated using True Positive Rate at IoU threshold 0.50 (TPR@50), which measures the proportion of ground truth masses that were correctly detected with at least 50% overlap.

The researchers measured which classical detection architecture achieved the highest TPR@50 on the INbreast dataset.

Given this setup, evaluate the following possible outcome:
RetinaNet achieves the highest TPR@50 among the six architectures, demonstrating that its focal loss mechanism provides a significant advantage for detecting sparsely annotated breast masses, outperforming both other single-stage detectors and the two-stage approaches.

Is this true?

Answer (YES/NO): NO